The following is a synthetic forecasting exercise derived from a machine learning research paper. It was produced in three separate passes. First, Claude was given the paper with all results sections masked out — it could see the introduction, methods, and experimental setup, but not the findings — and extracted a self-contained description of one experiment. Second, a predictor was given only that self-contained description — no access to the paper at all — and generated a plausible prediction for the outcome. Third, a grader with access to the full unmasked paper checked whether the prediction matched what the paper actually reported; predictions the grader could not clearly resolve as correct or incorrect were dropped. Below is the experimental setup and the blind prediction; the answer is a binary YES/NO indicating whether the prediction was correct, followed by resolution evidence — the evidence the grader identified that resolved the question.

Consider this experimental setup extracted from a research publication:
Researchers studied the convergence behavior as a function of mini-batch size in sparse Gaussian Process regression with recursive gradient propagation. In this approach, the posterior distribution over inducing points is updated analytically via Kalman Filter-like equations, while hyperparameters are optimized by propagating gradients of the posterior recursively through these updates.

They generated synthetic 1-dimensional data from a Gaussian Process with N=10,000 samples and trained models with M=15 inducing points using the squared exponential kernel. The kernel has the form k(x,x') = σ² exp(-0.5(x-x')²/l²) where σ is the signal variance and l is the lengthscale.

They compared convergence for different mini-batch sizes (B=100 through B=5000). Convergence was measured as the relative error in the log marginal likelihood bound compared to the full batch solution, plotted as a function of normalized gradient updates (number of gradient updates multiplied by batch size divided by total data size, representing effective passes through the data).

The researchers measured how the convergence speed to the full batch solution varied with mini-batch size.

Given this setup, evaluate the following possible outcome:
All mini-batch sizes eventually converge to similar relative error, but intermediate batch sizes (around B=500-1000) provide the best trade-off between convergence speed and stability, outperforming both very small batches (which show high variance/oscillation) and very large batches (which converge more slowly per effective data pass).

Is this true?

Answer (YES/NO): NO